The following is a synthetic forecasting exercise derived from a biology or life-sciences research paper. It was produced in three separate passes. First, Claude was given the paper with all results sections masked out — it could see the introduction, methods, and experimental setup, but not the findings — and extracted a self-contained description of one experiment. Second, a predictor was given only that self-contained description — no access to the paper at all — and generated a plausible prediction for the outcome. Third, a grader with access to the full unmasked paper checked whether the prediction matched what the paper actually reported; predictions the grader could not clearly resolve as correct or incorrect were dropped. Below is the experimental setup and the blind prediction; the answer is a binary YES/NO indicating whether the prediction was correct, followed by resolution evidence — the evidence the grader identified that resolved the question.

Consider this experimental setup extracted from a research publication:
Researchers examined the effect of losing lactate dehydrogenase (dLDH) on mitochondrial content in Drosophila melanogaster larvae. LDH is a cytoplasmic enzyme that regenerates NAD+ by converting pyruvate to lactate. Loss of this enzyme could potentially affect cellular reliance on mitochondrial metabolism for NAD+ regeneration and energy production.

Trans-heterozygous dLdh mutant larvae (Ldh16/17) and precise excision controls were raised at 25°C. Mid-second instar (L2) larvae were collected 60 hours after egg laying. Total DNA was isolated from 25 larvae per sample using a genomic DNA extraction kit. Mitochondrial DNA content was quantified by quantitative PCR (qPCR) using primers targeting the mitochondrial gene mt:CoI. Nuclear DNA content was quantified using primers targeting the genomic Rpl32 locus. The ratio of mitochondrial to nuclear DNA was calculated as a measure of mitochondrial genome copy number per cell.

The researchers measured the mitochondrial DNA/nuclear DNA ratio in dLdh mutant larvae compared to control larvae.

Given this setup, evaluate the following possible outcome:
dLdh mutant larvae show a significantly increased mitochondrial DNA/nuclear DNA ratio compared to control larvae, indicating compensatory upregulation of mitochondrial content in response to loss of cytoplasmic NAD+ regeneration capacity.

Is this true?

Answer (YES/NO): NO